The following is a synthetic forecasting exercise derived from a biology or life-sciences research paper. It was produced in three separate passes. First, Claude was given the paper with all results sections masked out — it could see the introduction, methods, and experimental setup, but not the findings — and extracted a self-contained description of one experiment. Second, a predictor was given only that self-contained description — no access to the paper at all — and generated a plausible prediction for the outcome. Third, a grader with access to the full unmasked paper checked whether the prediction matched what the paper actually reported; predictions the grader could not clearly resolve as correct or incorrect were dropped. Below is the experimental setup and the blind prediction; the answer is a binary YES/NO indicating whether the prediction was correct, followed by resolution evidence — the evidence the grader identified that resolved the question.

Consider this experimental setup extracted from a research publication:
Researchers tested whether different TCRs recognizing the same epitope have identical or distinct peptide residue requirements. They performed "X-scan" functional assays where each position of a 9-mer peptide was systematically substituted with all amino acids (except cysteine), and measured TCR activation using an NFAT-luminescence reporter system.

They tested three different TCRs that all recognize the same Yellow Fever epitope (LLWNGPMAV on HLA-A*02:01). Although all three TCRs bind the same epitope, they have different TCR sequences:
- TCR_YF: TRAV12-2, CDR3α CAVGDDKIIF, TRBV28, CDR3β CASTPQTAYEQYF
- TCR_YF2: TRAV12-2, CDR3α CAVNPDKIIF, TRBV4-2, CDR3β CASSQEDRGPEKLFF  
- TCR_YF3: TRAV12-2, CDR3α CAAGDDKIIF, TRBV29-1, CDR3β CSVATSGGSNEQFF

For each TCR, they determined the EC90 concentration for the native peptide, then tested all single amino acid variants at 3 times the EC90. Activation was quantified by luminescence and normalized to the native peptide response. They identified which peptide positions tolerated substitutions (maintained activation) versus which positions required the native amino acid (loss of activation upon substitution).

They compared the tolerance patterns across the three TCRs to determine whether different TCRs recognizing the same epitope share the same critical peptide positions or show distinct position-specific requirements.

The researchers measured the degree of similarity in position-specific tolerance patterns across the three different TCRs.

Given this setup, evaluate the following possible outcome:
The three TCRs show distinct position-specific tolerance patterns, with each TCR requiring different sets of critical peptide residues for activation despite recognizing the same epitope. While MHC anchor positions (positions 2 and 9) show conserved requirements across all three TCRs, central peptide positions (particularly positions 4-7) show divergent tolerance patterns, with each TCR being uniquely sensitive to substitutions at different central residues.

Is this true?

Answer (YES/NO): NO